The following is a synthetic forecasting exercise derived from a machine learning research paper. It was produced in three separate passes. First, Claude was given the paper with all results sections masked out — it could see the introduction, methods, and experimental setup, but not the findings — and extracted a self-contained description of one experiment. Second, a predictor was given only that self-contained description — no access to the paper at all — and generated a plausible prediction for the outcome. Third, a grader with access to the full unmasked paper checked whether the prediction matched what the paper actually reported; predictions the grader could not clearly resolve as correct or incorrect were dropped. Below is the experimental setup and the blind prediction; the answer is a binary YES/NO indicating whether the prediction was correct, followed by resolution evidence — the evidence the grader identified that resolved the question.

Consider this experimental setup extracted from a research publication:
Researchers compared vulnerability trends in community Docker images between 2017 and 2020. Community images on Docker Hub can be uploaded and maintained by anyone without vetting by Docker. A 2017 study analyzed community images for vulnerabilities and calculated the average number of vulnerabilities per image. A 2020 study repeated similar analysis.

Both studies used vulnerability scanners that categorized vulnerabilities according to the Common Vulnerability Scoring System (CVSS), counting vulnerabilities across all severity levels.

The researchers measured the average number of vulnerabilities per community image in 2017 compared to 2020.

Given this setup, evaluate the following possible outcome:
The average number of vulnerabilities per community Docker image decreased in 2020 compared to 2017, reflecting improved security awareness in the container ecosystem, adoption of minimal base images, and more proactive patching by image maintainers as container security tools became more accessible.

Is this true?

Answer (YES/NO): YES